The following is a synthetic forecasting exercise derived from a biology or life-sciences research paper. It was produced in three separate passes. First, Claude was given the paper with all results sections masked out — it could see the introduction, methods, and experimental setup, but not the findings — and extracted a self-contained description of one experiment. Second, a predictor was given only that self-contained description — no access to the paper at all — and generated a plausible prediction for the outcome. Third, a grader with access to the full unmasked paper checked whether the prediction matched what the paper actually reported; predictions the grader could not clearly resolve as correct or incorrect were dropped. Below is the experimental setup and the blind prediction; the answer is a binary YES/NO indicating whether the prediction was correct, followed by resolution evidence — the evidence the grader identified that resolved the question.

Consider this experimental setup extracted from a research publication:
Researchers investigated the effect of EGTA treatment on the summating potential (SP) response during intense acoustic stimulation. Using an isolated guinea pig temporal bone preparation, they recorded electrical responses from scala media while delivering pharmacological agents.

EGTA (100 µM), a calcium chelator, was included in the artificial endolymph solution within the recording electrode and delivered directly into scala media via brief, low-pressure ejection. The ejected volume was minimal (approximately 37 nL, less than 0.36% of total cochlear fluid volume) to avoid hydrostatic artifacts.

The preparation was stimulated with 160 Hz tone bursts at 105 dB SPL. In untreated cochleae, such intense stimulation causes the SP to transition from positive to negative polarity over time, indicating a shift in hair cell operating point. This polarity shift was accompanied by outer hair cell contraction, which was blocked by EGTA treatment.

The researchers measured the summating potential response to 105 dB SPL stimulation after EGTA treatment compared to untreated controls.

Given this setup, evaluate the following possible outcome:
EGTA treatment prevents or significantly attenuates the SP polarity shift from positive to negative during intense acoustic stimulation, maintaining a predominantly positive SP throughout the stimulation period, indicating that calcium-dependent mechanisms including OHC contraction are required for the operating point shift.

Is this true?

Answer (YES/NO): NO